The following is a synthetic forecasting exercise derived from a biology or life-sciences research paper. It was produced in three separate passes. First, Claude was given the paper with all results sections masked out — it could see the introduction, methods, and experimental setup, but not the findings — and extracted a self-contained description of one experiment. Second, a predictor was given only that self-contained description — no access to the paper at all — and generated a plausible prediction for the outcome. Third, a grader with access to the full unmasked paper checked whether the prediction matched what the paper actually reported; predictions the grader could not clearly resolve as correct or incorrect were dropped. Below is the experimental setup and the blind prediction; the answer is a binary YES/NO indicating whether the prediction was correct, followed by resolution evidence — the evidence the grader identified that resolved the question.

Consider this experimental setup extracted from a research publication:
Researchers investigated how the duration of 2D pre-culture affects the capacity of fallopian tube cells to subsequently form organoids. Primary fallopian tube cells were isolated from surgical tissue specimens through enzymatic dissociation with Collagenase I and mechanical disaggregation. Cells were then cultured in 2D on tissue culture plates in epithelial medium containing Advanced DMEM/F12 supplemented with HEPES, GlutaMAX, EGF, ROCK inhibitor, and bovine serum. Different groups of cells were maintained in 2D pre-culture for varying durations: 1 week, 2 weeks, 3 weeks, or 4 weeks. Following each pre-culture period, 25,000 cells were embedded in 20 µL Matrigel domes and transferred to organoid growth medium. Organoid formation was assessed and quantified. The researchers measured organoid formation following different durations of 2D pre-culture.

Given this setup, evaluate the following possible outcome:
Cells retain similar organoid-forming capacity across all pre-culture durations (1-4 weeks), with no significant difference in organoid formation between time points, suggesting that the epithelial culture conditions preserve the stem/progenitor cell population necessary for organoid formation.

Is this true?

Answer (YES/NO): NO